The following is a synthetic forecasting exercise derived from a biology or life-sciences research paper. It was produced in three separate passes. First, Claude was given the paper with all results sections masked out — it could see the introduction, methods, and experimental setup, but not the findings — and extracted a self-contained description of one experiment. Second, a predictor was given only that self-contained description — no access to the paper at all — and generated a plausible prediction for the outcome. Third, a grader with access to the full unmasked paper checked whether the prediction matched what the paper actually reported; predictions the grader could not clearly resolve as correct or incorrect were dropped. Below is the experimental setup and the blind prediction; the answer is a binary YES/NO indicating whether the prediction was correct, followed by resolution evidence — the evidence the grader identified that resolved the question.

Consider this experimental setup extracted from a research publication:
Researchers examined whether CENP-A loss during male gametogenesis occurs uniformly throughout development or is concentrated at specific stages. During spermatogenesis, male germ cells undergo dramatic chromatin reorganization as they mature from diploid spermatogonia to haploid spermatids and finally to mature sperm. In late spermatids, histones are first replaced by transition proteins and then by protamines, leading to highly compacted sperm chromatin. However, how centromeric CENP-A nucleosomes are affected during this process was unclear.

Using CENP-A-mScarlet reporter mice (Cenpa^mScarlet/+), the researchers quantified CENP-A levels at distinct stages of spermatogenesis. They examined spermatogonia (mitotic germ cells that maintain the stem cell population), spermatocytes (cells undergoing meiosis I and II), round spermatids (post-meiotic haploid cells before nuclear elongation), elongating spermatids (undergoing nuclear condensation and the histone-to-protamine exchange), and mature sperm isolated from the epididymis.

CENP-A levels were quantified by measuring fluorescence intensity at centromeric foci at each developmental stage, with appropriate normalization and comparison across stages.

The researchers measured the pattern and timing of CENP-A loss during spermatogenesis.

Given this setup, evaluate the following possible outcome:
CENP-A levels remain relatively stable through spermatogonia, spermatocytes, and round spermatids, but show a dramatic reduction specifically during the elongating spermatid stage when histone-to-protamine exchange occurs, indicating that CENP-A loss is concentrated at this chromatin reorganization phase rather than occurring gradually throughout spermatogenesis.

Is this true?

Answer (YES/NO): NO